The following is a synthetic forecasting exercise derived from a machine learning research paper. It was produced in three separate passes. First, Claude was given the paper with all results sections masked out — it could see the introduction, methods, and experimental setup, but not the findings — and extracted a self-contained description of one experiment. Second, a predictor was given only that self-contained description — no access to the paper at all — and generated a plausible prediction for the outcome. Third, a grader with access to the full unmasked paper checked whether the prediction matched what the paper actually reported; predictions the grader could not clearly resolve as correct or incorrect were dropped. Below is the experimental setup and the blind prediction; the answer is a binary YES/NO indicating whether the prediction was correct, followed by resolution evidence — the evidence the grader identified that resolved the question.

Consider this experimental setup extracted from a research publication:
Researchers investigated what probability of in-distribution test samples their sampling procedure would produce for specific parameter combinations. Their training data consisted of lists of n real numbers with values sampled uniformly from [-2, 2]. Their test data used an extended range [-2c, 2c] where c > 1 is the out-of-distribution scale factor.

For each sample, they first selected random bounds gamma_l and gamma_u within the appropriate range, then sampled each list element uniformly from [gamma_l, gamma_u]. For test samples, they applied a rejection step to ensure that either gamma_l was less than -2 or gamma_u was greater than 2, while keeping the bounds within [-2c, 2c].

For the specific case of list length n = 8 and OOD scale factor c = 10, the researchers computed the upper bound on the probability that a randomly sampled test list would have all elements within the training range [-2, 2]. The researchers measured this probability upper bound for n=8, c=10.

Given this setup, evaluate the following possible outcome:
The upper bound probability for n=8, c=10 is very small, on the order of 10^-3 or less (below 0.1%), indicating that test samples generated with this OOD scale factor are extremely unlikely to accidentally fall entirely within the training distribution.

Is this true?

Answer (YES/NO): NO